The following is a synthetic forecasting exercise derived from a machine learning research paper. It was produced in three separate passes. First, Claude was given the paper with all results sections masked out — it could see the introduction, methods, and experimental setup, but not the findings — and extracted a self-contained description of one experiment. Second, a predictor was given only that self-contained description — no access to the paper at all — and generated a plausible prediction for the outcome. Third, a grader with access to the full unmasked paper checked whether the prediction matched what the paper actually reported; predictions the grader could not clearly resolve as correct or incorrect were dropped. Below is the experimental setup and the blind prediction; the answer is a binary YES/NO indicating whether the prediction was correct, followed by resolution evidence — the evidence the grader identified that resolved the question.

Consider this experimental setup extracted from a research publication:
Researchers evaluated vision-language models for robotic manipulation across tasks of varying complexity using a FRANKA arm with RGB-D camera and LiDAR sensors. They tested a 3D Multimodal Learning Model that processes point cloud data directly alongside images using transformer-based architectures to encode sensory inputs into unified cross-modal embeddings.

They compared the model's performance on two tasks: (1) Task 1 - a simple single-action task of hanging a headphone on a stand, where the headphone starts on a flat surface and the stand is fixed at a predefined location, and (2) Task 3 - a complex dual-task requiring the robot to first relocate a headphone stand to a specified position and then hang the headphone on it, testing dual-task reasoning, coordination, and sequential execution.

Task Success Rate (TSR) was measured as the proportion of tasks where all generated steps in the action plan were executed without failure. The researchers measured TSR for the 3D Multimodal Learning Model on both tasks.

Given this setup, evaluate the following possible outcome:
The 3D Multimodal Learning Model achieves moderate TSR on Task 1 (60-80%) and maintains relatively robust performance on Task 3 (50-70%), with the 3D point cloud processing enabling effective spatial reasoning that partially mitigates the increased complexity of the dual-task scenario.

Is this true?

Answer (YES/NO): NO